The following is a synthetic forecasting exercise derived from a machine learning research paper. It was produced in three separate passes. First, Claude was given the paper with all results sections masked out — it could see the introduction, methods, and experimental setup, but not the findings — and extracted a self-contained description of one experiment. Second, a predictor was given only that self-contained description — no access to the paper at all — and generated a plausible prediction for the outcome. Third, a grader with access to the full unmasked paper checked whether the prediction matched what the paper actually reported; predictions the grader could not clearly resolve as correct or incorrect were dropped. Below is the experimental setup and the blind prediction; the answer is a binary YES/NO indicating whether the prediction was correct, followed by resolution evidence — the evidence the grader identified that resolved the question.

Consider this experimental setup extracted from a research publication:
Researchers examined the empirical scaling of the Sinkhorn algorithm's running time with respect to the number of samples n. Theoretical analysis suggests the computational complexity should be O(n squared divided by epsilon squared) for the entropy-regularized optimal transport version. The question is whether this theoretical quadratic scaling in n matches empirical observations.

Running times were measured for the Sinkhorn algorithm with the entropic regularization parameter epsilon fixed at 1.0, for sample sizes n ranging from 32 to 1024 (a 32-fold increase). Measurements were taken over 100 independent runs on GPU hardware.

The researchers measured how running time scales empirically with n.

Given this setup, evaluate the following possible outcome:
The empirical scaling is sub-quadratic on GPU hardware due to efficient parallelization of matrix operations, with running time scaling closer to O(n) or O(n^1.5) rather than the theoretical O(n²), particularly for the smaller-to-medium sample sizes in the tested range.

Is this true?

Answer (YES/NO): NO